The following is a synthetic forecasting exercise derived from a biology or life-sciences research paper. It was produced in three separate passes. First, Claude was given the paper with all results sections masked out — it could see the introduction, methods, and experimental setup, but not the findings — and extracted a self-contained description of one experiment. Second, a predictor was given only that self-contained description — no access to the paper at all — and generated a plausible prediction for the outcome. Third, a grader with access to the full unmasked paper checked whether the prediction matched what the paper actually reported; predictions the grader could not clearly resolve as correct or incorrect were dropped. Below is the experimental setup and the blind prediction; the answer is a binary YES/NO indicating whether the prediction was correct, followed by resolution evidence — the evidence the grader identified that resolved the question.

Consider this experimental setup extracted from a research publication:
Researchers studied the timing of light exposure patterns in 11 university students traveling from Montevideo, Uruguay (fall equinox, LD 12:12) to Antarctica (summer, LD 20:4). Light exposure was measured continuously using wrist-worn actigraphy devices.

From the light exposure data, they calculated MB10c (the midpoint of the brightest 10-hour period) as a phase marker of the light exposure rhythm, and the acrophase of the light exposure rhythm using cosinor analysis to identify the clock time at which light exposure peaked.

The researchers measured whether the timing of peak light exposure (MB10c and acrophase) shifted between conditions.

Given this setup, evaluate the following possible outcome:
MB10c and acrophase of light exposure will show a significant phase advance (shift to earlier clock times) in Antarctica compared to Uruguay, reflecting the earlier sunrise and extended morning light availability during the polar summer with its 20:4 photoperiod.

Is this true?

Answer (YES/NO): NO